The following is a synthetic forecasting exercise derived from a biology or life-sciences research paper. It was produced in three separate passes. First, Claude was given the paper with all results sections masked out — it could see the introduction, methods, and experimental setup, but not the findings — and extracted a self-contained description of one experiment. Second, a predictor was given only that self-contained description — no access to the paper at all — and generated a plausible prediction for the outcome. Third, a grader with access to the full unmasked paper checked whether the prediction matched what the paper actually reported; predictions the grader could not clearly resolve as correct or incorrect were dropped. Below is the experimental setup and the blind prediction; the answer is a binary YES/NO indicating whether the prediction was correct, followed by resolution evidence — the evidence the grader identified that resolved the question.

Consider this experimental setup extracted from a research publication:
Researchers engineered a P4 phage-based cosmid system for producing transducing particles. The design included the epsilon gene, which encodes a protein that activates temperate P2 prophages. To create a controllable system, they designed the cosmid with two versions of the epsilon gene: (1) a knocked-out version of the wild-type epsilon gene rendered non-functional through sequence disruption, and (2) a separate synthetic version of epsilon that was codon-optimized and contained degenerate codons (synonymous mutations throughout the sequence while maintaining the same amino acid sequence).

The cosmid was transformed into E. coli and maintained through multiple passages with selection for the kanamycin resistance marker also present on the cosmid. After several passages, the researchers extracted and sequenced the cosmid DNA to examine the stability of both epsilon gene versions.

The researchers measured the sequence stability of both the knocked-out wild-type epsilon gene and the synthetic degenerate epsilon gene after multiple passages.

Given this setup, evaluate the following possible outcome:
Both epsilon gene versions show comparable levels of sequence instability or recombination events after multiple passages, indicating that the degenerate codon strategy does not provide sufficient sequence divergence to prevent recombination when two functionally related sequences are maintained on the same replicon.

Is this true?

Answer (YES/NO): YES